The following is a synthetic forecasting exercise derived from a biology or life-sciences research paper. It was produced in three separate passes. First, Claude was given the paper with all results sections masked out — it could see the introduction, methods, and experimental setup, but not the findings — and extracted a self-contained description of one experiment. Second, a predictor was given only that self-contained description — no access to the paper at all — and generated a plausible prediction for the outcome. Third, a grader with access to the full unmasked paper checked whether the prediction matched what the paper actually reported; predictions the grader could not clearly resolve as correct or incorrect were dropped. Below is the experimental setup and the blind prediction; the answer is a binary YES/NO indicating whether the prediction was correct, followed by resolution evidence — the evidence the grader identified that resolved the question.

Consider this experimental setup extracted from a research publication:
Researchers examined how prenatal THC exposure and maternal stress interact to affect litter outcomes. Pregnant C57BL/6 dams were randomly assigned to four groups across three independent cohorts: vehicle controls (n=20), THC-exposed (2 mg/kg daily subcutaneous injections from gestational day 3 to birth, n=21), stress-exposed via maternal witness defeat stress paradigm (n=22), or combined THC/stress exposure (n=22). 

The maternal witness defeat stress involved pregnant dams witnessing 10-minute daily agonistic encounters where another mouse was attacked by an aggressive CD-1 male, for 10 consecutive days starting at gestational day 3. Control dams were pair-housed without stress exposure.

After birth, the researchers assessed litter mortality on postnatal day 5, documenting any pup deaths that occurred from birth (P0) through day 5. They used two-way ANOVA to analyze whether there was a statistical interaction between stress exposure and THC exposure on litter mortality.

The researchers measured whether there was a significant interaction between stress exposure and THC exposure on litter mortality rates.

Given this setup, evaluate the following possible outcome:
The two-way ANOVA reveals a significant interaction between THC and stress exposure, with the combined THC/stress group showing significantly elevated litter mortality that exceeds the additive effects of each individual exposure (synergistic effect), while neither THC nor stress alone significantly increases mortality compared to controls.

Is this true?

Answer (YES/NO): NO